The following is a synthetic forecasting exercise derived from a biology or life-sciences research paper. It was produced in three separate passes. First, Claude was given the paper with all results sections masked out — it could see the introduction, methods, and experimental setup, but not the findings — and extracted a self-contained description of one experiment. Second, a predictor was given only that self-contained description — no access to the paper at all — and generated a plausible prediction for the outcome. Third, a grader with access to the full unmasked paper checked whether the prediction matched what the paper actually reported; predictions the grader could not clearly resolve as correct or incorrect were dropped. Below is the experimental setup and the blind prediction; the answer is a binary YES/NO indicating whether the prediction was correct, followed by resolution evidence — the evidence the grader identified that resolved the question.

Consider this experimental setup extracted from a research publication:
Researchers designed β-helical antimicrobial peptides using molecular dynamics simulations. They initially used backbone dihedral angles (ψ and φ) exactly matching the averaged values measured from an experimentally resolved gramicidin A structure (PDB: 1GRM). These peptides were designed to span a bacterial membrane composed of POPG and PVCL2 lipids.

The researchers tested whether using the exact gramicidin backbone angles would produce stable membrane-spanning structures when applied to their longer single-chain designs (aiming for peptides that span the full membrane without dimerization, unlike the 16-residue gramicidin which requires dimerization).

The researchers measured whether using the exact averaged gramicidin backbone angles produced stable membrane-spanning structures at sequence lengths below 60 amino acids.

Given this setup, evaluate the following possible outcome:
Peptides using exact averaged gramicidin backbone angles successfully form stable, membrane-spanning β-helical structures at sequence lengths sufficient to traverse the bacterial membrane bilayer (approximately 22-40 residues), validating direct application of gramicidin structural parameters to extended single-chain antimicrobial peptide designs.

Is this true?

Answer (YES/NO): NO